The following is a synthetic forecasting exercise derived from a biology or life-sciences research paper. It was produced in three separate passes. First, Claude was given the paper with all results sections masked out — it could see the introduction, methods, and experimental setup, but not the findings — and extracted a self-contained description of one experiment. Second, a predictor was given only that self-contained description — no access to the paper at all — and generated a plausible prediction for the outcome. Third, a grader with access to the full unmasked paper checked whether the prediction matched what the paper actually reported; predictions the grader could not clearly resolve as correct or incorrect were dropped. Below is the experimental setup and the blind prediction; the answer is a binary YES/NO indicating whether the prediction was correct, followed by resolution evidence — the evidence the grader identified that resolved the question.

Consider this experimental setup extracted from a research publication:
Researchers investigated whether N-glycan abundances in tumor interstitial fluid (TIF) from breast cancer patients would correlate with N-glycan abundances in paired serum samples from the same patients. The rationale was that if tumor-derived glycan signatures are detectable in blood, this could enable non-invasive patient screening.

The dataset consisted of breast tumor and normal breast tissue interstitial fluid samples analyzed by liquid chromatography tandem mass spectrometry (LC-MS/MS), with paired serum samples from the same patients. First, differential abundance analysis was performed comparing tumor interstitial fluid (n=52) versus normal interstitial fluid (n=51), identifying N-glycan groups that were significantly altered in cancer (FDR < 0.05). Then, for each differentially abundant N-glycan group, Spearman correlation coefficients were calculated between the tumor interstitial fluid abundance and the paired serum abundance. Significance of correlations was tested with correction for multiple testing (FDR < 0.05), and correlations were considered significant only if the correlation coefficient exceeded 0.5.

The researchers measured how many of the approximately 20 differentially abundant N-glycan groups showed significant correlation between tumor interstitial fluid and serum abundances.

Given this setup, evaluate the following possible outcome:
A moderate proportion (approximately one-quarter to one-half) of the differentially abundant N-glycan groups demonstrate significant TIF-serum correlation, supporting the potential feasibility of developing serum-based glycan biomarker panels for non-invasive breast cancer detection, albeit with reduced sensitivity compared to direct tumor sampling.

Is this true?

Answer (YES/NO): NO